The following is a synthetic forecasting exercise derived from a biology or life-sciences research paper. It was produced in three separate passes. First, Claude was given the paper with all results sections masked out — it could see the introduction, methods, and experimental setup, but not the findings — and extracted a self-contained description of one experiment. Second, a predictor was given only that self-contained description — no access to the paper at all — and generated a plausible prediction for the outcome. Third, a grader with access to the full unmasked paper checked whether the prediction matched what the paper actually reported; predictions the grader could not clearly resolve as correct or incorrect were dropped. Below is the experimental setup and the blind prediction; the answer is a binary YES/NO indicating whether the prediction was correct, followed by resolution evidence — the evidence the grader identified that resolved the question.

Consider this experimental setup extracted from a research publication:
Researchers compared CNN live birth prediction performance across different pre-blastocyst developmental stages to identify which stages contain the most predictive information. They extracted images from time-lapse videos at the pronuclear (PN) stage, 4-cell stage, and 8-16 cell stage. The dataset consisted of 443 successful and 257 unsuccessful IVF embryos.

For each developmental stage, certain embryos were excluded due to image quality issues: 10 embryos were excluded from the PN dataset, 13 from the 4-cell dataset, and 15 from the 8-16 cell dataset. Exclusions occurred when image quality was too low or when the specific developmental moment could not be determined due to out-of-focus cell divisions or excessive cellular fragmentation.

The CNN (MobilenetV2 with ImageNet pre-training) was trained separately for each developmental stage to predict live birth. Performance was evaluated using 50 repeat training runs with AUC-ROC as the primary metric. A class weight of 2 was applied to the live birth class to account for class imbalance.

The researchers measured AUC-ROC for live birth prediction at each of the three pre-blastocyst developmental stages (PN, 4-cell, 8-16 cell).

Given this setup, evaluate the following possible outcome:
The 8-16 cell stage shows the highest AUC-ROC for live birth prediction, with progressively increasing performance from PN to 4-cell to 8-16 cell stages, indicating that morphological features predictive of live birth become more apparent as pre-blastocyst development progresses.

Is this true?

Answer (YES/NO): NO